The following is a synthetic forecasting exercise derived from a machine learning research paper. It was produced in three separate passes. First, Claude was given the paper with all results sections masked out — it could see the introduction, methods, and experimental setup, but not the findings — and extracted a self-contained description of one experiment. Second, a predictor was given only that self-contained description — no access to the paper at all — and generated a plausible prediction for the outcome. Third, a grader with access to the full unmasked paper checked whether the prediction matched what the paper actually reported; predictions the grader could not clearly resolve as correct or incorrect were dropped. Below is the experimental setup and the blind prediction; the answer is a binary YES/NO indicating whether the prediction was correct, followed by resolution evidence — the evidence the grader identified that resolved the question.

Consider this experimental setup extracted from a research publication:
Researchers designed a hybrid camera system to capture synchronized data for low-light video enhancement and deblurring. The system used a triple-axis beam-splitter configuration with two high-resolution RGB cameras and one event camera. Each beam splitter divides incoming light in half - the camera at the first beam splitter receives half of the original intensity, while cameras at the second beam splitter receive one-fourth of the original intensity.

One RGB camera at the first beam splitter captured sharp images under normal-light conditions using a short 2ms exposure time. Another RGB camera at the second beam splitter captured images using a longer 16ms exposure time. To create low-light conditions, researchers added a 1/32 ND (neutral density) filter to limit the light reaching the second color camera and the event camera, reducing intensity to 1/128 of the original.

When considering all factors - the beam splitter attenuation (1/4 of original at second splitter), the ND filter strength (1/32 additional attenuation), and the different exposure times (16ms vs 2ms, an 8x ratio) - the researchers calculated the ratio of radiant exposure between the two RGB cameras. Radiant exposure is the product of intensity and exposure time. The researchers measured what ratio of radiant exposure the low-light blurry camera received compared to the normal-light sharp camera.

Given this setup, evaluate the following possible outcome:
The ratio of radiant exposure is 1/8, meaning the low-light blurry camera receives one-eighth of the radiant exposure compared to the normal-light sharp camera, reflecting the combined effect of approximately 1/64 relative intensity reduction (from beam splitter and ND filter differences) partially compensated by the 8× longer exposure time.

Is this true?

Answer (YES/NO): YES